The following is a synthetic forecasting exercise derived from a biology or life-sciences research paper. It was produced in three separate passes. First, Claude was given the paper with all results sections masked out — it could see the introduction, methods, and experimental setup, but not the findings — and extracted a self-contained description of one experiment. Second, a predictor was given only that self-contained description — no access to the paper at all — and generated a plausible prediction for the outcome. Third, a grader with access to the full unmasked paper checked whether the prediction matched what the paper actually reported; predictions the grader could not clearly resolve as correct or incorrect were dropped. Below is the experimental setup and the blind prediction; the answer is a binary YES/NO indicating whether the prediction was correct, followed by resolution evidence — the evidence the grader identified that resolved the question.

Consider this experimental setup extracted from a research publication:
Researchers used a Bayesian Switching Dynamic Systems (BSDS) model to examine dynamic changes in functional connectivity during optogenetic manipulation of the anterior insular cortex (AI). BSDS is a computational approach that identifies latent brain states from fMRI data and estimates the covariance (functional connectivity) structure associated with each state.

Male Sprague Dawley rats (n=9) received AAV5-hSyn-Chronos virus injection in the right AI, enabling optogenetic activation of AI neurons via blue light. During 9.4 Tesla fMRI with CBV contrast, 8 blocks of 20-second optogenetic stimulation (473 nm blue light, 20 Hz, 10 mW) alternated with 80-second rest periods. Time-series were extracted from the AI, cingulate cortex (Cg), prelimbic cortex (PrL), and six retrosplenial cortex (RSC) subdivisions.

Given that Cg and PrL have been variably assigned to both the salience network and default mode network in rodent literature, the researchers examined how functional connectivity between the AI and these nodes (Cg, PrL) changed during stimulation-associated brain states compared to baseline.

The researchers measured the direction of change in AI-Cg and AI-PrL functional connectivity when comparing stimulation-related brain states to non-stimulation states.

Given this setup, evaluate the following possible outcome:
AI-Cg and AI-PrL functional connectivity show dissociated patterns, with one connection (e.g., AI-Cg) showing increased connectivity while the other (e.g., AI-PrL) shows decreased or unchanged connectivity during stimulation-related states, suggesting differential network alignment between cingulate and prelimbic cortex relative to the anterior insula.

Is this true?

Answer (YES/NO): NO